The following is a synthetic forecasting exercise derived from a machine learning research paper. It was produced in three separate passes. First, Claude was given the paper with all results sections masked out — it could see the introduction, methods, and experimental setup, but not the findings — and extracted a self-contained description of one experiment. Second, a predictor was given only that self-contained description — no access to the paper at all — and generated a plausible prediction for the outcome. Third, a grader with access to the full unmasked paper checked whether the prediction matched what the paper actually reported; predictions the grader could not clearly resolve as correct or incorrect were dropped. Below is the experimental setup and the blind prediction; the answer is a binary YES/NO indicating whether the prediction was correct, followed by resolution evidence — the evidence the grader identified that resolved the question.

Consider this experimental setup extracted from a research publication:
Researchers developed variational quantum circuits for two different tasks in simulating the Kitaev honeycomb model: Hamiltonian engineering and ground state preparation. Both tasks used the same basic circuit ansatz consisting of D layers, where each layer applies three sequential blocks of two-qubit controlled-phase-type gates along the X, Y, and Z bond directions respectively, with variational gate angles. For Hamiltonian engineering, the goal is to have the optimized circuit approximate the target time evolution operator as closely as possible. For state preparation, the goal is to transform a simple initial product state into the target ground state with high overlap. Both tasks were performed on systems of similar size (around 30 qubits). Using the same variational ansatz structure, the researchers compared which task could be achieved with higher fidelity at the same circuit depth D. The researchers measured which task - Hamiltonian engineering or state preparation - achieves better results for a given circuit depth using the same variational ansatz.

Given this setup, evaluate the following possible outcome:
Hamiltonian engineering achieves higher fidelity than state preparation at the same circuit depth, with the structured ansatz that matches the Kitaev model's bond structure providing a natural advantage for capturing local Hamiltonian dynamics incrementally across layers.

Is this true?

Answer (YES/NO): NO